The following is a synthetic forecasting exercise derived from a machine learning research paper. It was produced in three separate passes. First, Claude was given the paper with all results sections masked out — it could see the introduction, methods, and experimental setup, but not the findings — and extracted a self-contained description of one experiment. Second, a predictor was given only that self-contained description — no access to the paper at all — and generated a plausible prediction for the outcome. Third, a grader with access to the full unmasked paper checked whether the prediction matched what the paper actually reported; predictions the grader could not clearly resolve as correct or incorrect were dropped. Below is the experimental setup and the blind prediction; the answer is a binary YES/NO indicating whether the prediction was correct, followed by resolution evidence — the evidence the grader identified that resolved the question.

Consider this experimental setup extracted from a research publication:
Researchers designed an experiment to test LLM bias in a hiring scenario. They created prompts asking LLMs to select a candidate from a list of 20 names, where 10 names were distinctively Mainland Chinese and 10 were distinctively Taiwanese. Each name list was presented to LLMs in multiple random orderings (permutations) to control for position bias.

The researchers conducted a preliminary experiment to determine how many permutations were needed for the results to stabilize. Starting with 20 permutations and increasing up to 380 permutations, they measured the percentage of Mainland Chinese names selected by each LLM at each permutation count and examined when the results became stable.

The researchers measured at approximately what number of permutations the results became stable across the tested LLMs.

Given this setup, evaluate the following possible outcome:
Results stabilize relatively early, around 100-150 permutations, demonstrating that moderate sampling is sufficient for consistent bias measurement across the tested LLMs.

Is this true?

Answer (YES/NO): NO